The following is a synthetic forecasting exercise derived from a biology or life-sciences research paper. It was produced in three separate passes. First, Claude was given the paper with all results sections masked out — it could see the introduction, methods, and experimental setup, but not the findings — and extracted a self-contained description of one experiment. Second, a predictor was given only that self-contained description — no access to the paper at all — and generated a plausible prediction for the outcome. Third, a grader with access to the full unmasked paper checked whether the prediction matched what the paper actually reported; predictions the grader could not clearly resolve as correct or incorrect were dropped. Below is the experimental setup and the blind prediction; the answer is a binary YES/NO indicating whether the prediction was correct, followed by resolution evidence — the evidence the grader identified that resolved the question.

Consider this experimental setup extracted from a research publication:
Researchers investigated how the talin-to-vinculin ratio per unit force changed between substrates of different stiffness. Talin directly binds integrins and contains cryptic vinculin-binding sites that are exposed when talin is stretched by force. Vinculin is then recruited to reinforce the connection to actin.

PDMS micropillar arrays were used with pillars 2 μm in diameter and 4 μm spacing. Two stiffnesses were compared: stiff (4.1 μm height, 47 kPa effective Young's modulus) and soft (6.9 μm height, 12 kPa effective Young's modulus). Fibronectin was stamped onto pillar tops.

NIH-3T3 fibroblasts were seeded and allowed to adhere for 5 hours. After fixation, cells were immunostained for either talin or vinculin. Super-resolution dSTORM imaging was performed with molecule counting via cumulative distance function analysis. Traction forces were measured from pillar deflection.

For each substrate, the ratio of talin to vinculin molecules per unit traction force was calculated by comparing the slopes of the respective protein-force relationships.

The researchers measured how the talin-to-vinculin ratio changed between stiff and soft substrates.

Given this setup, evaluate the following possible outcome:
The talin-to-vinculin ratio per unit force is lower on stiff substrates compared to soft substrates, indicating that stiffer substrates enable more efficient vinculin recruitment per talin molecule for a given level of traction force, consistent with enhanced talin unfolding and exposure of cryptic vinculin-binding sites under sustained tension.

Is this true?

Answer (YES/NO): NO